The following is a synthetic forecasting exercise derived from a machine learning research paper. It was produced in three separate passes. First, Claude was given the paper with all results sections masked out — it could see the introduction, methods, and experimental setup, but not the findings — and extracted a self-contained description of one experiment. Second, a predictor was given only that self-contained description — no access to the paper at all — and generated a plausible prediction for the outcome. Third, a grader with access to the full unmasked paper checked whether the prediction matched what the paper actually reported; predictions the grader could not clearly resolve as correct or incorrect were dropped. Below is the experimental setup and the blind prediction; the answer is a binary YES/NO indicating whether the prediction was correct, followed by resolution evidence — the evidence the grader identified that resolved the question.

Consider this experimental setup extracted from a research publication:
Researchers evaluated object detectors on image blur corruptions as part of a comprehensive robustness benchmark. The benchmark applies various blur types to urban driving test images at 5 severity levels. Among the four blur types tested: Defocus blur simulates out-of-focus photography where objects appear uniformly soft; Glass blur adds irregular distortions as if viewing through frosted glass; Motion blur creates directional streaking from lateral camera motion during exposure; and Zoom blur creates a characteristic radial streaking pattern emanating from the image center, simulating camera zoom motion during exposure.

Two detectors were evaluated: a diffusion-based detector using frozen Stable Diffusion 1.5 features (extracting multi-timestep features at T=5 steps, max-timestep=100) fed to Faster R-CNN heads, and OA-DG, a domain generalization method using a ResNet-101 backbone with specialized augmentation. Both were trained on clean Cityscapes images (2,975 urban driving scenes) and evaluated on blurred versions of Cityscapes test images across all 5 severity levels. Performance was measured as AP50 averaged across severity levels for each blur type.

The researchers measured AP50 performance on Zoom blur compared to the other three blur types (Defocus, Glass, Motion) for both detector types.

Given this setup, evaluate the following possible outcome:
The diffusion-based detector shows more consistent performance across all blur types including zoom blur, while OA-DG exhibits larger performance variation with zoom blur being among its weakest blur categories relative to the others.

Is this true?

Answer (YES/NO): NO